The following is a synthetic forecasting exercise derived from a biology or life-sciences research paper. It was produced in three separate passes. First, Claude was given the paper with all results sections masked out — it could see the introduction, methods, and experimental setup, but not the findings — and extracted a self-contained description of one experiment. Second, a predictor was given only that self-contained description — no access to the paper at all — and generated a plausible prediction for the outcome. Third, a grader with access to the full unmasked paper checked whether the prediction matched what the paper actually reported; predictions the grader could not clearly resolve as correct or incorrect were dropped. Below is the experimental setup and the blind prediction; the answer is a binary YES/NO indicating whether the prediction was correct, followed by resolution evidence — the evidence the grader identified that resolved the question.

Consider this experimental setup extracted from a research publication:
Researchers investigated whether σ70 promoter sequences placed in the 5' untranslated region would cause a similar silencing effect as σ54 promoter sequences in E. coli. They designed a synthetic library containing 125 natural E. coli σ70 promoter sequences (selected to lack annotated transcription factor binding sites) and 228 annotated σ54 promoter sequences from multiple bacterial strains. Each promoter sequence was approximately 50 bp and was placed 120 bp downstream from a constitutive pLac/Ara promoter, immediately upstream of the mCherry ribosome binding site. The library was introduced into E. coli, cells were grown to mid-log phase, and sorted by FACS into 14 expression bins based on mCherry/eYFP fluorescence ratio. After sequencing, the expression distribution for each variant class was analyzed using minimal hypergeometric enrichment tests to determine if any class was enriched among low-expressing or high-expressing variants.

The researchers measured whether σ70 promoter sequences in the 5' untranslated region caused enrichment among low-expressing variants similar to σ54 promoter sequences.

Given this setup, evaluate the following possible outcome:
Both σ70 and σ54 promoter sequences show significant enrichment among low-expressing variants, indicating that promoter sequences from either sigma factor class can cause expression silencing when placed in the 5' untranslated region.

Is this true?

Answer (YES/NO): NO